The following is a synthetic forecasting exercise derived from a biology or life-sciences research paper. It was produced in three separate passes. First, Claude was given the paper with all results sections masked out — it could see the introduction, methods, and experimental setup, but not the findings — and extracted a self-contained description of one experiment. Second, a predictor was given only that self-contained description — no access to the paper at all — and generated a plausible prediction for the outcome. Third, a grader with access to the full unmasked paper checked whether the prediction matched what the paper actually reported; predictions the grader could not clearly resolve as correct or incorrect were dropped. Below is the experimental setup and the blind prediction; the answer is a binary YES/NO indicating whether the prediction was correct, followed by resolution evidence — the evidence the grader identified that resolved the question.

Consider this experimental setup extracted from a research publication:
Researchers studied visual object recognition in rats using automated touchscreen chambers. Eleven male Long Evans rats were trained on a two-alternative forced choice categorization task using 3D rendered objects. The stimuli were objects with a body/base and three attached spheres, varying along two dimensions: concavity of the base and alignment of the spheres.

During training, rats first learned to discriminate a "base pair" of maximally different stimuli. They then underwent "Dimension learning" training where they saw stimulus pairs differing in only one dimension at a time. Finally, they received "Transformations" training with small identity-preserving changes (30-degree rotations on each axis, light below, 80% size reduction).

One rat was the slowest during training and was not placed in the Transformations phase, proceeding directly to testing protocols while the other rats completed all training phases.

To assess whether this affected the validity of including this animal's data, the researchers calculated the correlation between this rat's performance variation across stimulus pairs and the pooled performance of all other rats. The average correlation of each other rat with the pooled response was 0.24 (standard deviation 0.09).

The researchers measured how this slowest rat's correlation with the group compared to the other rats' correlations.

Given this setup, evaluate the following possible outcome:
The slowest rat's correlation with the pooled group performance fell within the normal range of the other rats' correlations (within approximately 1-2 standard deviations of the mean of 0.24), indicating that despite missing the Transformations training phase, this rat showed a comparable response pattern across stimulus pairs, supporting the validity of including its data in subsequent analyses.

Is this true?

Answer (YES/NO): YES